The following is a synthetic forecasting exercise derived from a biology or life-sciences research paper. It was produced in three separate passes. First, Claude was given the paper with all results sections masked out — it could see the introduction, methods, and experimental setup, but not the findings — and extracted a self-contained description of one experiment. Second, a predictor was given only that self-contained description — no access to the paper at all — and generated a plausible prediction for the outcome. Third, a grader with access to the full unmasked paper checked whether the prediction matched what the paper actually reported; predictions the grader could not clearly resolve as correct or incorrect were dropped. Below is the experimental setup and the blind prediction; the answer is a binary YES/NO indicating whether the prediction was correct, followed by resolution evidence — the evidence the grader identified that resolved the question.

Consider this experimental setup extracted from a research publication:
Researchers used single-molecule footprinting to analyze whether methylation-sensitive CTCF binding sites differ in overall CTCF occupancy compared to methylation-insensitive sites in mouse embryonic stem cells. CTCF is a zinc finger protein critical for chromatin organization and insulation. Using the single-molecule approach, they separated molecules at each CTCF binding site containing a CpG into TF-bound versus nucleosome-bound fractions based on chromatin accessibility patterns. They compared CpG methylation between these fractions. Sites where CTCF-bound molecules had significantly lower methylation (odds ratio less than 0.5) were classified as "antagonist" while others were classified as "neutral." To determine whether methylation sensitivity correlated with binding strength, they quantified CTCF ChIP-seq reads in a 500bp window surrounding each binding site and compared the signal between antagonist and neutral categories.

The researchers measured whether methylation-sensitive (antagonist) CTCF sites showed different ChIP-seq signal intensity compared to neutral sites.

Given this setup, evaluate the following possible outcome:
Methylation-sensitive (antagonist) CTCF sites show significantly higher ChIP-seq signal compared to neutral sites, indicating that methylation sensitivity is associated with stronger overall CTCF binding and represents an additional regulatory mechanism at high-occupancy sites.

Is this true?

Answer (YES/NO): NO